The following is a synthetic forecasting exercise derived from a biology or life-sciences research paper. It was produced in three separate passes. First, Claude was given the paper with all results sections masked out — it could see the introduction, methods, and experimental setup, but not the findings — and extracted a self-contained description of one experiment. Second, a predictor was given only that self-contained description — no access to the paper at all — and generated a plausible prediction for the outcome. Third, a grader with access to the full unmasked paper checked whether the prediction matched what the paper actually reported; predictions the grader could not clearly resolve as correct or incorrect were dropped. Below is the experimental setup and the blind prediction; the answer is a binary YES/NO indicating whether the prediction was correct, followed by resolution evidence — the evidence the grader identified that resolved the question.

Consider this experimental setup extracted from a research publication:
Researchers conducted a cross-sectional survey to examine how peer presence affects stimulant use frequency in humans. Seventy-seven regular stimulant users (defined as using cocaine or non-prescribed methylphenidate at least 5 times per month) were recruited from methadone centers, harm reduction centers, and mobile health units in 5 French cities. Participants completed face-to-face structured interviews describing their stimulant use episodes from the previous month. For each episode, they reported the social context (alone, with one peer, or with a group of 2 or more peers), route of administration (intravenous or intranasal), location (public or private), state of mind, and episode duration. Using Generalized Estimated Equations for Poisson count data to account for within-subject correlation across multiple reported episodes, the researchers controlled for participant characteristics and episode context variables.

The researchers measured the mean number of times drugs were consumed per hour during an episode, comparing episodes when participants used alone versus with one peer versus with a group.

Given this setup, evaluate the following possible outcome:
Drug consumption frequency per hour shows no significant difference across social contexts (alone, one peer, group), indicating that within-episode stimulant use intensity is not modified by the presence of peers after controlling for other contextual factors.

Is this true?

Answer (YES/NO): NO